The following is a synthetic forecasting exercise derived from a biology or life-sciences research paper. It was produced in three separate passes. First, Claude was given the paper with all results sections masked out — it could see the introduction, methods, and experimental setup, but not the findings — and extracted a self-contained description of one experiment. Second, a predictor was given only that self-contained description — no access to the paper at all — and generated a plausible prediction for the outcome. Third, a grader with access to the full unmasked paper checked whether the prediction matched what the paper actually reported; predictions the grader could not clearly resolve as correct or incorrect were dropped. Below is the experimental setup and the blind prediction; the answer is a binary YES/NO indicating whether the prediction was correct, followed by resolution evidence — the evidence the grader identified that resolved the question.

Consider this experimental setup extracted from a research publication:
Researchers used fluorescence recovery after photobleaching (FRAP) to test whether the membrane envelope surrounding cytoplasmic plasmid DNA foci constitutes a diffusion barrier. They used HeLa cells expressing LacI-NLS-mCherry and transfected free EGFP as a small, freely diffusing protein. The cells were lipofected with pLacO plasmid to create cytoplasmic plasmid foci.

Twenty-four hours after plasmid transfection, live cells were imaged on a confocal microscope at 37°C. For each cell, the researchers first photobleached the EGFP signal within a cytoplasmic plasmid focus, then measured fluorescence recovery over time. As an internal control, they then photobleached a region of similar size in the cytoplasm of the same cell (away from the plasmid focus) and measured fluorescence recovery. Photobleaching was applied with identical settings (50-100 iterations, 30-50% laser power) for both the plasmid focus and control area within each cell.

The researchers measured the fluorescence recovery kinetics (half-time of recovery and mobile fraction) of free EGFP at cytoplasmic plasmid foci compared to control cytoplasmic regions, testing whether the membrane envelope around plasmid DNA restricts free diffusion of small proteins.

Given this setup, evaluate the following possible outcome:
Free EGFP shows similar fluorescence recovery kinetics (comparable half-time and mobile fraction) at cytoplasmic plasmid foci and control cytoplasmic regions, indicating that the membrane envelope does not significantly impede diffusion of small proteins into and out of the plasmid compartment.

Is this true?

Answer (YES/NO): NO